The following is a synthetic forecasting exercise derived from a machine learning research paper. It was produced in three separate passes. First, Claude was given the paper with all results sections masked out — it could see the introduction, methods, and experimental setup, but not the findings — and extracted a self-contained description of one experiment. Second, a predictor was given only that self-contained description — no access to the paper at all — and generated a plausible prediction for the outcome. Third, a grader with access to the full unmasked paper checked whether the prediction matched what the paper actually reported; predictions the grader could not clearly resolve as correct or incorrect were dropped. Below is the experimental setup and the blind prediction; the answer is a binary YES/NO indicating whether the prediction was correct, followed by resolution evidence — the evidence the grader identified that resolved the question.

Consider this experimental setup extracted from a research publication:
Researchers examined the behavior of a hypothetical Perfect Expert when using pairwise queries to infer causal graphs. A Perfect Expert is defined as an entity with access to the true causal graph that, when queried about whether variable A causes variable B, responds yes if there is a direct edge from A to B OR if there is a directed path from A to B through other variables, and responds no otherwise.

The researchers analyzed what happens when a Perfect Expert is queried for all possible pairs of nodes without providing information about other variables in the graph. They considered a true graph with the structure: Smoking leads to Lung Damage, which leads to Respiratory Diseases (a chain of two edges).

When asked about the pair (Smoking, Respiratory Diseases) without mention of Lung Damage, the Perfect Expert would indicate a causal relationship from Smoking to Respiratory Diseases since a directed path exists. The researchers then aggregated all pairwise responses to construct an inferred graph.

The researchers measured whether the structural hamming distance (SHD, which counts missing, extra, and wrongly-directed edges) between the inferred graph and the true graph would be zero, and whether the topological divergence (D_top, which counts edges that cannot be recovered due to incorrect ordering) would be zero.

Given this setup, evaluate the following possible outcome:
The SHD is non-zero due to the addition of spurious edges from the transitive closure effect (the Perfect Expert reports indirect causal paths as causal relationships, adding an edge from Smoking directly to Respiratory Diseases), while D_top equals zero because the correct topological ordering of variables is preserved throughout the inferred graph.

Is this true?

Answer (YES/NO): YES